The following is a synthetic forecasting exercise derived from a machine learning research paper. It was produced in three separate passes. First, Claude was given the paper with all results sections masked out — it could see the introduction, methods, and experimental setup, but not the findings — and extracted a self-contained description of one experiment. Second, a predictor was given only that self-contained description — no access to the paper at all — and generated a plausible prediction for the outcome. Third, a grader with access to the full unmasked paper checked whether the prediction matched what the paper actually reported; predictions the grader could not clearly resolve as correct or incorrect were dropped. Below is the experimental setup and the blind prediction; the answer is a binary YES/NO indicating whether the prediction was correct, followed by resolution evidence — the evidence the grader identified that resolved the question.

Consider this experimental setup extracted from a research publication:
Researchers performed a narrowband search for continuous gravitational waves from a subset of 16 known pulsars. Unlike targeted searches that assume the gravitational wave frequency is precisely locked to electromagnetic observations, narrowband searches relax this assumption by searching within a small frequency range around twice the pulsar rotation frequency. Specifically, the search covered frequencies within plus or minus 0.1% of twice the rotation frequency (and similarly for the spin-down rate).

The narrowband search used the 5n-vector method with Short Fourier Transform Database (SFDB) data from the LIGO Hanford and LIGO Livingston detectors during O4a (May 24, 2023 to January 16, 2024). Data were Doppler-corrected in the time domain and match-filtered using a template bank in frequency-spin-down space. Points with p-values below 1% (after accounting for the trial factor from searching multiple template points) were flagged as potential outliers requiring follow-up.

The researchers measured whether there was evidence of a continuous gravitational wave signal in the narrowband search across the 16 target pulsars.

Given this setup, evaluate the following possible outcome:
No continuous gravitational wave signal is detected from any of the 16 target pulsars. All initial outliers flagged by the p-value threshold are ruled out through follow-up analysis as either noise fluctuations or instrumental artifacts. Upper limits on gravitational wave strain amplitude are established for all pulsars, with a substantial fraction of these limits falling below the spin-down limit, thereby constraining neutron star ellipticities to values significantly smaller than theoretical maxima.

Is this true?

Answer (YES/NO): NO